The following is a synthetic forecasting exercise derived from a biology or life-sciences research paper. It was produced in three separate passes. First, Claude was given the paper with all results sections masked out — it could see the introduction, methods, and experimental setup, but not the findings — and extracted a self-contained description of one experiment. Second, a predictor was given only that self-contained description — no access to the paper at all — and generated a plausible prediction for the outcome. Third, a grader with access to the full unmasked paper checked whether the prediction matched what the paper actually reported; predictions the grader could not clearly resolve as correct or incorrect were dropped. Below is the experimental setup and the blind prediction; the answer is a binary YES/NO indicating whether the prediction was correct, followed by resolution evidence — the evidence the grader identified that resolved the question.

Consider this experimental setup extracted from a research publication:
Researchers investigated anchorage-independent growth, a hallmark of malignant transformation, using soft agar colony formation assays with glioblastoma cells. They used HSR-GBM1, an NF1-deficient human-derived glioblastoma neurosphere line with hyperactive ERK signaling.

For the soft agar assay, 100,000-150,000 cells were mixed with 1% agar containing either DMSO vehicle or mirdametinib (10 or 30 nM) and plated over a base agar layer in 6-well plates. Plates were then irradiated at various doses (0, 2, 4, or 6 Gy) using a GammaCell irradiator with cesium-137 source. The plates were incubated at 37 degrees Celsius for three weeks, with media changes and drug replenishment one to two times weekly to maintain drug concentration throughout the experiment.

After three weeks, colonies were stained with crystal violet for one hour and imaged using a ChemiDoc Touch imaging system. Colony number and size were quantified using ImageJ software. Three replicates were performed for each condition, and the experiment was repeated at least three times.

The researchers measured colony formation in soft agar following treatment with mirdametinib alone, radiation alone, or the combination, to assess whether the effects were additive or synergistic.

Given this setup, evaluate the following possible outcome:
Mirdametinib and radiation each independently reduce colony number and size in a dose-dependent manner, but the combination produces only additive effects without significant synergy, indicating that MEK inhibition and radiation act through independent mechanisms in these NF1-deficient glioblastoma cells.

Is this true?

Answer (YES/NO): NO